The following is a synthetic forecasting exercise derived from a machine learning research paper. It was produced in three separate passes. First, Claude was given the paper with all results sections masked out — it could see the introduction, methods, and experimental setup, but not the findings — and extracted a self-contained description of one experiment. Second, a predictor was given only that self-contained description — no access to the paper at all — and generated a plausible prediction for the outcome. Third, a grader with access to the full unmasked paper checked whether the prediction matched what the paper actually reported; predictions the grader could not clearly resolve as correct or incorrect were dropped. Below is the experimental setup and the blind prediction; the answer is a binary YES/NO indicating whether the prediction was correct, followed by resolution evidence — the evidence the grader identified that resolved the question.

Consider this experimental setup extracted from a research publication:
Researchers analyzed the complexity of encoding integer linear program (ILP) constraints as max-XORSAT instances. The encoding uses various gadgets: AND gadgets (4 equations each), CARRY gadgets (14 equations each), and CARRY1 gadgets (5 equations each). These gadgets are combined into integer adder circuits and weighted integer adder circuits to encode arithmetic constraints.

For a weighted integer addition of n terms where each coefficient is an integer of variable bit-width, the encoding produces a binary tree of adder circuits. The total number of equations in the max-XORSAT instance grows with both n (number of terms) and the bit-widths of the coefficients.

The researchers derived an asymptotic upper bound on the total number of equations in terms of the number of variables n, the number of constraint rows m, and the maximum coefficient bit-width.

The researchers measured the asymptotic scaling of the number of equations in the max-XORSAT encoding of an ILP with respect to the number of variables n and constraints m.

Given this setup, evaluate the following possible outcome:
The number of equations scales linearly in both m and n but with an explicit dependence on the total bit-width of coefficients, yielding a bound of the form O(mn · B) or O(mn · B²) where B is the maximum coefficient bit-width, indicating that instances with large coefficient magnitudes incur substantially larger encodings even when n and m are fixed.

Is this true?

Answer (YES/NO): YES